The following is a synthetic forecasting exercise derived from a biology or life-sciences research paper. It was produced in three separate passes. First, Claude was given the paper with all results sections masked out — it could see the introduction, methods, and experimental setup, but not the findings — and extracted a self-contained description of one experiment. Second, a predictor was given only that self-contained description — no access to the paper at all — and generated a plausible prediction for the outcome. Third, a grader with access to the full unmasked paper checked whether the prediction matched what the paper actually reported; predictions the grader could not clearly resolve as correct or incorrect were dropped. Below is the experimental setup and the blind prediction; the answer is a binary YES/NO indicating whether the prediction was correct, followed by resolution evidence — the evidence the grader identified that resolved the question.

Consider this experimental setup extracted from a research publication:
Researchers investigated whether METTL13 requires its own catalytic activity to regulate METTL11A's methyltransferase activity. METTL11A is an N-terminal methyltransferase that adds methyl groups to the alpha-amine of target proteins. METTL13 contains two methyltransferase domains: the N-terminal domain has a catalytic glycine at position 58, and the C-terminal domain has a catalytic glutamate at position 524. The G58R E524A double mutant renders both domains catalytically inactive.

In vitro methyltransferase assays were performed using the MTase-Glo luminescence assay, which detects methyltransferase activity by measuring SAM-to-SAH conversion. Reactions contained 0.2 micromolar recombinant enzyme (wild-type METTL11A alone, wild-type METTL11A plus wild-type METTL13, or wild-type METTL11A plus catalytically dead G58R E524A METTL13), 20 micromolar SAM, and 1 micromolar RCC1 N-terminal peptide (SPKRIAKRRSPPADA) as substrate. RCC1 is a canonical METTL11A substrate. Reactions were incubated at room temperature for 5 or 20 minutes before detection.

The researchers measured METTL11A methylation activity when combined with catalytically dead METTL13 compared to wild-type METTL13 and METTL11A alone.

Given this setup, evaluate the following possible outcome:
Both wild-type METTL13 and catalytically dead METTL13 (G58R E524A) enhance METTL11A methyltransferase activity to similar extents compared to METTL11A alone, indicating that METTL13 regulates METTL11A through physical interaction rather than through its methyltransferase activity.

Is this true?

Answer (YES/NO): NO